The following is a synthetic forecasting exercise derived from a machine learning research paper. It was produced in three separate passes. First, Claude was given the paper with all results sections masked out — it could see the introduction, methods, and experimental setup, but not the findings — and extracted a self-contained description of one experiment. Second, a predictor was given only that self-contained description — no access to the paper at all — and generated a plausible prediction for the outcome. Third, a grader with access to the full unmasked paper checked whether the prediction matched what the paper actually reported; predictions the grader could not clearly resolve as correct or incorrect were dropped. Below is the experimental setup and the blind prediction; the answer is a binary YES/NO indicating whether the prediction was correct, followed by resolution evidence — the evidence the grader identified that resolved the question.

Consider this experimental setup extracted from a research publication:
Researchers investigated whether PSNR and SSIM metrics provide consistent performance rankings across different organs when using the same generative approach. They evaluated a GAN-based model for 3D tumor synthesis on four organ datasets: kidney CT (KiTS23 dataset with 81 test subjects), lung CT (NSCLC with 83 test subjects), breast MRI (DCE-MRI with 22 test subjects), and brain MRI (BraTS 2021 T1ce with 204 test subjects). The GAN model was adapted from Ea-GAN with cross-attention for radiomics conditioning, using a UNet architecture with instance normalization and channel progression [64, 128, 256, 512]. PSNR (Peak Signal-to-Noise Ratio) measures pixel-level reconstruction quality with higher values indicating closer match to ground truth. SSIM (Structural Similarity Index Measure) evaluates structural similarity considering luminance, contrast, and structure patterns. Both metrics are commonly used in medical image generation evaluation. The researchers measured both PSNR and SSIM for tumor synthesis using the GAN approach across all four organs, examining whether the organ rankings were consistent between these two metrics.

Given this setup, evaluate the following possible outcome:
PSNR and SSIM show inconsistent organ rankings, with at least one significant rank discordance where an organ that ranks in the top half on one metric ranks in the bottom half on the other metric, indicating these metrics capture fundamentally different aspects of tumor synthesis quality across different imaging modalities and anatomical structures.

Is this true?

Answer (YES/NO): NO